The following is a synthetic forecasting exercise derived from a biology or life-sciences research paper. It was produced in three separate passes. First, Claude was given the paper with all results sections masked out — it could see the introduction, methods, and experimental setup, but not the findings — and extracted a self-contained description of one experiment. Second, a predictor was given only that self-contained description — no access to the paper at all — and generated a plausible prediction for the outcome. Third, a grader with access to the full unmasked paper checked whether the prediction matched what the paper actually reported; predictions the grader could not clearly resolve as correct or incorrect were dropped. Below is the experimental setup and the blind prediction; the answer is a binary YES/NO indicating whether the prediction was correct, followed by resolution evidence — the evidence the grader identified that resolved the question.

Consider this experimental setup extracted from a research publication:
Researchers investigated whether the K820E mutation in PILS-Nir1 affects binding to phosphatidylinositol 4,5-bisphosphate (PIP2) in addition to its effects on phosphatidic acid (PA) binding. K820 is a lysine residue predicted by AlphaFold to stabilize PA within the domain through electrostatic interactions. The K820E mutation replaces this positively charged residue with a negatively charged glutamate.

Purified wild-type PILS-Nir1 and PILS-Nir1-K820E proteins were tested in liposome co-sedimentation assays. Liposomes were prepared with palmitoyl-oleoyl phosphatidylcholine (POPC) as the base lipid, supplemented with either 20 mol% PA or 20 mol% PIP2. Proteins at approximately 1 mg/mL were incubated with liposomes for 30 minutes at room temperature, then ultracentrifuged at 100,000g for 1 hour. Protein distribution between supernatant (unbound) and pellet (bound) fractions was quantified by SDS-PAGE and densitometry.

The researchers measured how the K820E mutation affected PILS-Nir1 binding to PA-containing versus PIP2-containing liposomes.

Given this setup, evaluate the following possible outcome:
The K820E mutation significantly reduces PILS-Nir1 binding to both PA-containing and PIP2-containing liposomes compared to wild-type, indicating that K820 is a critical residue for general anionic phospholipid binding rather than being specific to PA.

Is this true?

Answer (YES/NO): NO